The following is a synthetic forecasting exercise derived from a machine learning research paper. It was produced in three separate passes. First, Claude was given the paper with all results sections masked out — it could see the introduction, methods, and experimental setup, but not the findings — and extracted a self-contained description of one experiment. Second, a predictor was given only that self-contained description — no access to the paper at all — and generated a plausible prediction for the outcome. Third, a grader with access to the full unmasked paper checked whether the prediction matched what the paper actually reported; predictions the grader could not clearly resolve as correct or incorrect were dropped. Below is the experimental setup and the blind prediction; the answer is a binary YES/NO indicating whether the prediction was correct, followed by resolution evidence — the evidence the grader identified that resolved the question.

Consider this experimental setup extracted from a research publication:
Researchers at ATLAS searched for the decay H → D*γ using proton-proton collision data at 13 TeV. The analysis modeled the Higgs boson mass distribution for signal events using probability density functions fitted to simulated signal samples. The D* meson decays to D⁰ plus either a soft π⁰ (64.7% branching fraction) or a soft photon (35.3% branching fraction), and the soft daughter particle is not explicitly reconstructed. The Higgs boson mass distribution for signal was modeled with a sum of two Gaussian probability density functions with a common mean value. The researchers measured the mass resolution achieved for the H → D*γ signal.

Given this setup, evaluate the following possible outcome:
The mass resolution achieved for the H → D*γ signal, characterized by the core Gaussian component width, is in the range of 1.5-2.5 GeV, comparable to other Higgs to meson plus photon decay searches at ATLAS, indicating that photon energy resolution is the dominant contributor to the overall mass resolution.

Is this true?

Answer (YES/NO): NO